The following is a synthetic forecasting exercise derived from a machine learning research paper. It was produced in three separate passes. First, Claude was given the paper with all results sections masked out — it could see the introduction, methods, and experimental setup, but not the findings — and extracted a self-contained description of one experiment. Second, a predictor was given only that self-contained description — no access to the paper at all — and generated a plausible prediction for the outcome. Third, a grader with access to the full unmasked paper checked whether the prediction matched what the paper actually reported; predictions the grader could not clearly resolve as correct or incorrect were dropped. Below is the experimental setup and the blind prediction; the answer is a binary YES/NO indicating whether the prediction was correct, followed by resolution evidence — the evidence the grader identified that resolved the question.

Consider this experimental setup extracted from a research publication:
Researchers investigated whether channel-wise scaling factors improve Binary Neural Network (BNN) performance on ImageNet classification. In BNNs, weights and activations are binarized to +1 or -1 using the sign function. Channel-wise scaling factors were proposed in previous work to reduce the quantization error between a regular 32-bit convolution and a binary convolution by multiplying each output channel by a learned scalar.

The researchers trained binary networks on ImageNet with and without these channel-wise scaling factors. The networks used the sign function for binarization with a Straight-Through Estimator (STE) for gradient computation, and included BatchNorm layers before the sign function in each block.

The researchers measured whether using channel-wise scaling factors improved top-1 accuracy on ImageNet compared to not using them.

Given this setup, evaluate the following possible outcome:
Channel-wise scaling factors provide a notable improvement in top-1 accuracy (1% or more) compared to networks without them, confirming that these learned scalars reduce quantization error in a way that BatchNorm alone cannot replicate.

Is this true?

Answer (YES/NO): NO